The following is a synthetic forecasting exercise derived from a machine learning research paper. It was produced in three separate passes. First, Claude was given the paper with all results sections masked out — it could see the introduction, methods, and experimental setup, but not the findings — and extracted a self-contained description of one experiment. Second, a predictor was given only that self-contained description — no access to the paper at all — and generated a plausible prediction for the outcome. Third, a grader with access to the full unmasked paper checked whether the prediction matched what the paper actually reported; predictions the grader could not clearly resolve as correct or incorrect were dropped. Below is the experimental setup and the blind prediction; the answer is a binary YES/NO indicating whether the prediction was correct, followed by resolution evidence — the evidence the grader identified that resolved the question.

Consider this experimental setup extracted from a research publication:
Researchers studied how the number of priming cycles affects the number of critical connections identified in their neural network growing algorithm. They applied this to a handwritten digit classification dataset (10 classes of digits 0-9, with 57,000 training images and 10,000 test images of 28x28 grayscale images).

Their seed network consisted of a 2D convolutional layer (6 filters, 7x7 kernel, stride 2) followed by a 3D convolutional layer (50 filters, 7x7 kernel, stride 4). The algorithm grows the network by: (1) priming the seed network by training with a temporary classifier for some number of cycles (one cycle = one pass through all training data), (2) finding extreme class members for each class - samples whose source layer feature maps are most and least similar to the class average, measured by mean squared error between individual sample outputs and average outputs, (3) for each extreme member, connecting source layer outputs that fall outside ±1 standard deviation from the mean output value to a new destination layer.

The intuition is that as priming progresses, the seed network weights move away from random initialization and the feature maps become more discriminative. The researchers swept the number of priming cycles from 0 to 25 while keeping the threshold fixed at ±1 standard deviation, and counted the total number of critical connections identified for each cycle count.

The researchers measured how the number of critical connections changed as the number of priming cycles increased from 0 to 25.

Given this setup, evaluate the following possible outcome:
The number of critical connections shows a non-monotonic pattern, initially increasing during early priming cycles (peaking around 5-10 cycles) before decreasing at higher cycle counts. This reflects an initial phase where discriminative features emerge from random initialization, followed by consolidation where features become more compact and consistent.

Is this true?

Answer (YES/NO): NO